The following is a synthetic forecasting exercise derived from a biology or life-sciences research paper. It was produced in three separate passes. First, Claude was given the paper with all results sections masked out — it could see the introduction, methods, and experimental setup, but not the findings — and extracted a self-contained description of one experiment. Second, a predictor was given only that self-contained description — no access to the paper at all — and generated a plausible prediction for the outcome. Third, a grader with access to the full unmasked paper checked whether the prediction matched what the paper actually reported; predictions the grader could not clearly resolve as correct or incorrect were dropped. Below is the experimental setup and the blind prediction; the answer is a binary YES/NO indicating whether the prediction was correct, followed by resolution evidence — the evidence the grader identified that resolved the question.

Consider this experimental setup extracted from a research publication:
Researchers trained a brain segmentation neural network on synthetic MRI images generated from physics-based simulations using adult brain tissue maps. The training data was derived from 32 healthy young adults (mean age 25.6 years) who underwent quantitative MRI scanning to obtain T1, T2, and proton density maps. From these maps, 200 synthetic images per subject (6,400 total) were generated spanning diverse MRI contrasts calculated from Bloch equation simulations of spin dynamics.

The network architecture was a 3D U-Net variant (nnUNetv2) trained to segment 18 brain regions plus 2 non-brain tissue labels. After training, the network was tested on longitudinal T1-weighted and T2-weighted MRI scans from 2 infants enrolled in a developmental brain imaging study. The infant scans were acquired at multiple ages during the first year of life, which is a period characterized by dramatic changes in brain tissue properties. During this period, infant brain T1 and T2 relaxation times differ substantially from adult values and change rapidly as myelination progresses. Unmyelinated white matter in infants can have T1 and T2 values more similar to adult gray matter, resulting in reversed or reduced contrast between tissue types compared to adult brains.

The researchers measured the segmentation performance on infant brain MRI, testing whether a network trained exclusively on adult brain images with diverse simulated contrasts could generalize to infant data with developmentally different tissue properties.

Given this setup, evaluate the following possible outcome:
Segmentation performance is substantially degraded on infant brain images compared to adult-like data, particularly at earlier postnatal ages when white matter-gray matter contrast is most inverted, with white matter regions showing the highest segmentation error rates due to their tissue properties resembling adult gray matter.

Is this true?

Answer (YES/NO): NO